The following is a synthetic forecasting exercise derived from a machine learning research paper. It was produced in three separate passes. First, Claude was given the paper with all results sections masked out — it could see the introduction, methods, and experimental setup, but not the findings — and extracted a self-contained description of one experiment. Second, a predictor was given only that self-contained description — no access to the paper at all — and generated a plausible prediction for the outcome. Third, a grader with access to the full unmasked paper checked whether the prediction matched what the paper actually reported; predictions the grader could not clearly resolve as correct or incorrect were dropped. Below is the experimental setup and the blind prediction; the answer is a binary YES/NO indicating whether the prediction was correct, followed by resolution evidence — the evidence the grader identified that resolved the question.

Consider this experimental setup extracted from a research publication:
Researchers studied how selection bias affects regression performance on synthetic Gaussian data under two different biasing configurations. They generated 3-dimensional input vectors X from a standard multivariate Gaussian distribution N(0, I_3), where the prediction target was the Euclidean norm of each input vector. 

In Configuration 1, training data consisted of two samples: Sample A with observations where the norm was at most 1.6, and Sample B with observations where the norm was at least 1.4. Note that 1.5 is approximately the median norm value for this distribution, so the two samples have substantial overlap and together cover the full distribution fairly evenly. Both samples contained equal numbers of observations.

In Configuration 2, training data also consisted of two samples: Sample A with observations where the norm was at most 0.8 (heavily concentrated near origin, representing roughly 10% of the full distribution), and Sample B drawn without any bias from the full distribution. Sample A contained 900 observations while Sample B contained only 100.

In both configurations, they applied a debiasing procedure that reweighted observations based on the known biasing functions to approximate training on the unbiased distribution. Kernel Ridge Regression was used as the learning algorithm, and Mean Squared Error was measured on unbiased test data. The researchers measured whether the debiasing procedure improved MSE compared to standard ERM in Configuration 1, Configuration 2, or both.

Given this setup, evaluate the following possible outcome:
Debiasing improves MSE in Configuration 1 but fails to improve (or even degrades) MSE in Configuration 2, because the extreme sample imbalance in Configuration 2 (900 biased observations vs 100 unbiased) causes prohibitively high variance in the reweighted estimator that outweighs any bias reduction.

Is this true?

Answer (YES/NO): NO